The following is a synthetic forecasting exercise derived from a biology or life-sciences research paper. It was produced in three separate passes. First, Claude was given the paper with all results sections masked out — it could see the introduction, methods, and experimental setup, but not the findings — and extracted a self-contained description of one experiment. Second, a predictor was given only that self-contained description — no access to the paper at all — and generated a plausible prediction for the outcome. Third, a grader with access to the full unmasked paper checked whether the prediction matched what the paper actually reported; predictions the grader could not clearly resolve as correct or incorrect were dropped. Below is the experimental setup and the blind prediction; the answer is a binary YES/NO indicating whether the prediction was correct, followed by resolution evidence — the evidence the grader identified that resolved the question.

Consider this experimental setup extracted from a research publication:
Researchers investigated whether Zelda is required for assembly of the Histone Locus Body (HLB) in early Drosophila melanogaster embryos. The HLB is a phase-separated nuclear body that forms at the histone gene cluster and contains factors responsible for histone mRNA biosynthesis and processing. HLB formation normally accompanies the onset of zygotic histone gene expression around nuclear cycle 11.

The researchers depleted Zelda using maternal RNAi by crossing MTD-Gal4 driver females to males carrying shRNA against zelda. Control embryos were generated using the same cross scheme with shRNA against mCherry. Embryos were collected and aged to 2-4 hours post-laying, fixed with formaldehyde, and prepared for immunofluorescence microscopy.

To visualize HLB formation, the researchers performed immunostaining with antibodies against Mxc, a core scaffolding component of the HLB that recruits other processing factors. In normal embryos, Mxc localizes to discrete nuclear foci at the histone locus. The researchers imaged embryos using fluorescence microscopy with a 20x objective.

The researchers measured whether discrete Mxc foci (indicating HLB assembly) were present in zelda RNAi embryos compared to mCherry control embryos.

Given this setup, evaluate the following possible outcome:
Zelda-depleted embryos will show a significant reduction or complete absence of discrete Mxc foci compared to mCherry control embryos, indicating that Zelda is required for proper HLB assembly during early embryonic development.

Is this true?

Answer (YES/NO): NO